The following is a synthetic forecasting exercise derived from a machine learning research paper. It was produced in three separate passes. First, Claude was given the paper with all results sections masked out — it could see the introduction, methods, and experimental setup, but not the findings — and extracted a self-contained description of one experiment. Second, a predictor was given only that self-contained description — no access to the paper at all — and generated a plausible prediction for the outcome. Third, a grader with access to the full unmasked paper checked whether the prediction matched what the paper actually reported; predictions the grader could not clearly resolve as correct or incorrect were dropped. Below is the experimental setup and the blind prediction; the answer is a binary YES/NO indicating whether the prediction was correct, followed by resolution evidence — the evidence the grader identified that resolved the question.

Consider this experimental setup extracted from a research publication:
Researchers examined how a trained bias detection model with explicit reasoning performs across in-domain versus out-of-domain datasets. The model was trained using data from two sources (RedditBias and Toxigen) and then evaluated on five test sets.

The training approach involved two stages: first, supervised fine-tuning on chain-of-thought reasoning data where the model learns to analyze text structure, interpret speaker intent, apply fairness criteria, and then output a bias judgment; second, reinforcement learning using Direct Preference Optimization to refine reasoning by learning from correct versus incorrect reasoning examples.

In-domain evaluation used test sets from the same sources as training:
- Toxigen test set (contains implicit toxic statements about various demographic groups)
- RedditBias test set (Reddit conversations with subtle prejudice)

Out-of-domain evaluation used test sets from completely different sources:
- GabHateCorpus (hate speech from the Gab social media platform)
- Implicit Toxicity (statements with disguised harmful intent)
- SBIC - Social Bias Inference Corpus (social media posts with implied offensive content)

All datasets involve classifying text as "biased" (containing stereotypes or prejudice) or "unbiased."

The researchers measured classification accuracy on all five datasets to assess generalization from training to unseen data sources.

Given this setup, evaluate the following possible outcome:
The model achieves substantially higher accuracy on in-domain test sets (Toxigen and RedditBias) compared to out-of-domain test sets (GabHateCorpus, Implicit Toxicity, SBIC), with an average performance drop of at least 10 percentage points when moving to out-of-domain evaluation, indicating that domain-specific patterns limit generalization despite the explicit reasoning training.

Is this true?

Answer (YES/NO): NO